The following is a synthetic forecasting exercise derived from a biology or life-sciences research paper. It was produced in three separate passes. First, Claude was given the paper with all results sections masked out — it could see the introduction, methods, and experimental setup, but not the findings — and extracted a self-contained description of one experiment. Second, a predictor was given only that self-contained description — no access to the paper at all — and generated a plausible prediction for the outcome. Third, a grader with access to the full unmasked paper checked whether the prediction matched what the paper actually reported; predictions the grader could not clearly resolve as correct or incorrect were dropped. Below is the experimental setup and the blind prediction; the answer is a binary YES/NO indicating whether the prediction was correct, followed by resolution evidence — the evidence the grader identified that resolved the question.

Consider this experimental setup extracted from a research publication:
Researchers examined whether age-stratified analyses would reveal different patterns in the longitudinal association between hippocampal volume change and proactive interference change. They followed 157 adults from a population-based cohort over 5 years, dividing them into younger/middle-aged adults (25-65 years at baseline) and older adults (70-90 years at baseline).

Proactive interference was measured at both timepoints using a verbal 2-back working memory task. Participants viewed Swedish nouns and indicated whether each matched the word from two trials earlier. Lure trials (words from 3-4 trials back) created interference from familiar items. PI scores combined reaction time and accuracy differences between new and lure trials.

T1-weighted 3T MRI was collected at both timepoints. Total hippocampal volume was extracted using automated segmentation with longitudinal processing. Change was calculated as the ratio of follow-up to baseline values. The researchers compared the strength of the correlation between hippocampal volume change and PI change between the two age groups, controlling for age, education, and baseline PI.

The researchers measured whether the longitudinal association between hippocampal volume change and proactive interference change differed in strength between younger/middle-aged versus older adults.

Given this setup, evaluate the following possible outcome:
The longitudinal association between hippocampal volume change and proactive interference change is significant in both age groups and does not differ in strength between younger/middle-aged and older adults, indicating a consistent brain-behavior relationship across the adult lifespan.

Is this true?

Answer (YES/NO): NO